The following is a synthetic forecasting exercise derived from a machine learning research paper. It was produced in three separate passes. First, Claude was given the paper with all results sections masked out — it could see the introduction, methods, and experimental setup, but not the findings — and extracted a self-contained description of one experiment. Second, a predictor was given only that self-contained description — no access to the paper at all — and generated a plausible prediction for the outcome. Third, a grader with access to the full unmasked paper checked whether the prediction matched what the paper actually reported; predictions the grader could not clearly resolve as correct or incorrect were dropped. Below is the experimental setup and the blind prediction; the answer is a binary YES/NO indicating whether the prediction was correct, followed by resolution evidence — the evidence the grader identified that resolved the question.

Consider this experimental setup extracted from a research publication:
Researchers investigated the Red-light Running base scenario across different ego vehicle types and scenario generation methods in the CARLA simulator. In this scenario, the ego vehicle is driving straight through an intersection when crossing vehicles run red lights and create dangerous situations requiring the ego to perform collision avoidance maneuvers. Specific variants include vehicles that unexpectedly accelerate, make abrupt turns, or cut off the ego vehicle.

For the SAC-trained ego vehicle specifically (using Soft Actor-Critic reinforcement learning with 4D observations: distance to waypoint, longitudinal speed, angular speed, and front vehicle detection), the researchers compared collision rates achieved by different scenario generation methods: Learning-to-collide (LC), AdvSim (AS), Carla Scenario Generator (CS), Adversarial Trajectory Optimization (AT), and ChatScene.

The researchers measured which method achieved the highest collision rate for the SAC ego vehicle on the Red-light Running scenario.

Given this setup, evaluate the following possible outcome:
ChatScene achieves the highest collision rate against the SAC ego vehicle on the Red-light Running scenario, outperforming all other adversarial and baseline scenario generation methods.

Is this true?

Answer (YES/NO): NO